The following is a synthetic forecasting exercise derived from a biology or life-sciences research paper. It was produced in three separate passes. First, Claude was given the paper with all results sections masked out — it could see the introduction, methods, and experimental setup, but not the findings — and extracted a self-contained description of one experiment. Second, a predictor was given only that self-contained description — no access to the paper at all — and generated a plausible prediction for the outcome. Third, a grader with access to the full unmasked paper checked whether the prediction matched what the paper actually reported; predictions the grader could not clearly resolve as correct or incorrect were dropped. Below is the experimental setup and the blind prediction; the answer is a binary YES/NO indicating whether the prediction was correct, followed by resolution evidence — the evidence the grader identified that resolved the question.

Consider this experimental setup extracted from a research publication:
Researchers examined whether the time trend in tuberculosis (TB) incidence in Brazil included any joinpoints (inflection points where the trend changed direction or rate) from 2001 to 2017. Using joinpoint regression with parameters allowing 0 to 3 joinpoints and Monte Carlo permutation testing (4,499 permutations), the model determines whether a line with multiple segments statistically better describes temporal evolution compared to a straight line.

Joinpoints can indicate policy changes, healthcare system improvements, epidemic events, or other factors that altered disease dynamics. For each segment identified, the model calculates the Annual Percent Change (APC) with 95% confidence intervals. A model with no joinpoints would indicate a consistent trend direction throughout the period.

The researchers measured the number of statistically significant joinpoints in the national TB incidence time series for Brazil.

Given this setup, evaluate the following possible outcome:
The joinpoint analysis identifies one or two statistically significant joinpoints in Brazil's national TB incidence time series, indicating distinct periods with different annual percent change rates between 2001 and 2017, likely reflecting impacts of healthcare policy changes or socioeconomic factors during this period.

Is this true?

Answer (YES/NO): NO